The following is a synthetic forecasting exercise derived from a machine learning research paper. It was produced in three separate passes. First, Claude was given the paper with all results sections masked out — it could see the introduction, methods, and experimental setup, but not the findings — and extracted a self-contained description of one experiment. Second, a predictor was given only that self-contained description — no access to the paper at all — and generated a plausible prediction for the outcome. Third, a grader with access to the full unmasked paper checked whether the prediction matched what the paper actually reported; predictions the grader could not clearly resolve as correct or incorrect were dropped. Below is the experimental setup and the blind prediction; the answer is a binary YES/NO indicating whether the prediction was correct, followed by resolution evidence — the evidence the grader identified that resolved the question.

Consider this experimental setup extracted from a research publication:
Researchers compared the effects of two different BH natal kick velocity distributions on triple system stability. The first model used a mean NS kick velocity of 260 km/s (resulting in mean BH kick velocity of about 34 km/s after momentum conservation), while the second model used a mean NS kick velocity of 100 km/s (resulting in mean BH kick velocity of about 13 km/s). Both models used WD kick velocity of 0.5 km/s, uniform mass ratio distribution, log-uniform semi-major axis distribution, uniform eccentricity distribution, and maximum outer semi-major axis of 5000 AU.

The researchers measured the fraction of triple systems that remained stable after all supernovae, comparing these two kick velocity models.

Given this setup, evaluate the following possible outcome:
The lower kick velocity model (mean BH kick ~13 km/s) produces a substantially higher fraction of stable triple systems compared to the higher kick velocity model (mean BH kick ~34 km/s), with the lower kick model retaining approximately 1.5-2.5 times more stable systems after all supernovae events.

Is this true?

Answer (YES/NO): NO